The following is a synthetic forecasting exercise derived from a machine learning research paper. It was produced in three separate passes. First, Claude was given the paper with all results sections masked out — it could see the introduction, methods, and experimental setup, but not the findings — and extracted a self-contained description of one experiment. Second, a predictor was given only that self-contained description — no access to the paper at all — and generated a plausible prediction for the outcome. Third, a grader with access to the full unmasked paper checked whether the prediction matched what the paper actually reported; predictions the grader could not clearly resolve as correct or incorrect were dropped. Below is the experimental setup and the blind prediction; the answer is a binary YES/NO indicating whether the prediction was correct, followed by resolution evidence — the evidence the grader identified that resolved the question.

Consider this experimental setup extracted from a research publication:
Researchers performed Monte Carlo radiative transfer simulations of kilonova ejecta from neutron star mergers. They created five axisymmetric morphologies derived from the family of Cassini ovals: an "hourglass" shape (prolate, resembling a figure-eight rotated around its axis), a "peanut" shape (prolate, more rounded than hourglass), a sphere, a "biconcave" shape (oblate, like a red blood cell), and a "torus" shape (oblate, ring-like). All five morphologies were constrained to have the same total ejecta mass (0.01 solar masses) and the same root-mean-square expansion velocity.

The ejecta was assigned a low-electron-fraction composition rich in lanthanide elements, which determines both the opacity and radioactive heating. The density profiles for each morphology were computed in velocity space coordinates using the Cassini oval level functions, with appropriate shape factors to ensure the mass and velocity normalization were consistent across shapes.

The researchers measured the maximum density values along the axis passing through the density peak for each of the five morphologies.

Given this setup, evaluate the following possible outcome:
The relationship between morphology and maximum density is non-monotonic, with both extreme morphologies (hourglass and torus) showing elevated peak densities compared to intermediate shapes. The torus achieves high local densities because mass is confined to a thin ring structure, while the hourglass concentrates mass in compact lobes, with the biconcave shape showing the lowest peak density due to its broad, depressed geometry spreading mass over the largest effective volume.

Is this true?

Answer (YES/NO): NO